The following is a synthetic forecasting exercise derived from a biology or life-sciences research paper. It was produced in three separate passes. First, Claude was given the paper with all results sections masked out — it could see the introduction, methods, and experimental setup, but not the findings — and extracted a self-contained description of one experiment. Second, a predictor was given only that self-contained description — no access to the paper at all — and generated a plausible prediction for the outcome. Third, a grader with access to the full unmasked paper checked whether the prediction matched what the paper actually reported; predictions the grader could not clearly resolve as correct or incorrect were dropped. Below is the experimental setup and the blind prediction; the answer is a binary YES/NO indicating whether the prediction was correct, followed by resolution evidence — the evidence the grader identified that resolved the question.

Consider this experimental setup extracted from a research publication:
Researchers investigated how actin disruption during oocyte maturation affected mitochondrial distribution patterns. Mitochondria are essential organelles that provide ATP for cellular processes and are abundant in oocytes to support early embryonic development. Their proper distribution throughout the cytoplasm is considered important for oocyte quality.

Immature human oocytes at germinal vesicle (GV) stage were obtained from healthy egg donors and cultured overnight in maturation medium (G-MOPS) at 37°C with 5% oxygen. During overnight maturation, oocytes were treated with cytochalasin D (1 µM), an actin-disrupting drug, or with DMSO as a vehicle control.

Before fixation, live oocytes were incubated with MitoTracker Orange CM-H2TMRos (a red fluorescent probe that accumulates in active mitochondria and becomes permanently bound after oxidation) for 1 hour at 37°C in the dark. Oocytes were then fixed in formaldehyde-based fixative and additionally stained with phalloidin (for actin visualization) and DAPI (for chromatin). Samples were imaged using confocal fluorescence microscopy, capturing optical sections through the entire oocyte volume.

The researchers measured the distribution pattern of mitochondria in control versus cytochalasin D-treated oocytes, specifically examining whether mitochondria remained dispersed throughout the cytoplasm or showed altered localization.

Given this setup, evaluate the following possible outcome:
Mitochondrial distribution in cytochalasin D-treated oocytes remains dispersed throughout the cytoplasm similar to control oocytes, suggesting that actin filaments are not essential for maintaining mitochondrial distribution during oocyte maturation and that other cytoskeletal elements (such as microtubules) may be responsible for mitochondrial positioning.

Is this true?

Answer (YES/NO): NO